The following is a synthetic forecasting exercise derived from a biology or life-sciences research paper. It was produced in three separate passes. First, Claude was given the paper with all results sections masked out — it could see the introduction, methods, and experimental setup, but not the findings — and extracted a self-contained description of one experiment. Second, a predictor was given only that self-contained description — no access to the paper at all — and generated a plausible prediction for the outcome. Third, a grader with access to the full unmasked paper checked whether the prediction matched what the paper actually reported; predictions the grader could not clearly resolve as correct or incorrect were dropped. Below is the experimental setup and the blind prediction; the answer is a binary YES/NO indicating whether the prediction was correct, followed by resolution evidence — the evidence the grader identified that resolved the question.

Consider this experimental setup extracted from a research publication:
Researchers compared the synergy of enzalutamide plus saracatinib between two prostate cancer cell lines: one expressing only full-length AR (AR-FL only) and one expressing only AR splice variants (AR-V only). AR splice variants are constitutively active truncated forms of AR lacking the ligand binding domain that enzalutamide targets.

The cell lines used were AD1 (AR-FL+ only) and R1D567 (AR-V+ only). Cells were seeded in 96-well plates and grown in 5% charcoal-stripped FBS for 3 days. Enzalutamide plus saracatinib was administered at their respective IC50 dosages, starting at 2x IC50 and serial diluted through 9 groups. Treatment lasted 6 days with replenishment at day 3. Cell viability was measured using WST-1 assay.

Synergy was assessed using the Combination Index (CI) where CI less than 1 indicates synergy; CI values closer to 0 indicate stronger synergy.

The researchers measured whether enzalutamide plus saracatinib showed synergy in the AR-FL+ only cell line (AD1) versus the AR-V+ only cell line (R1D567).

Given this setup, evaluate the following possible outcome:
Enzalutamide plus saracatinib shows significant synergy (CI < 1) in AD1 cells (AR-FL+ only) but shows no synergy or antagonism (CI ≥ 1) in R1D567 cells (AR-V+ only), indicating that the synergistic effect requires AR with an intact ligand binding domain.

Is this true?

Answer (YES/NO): YES